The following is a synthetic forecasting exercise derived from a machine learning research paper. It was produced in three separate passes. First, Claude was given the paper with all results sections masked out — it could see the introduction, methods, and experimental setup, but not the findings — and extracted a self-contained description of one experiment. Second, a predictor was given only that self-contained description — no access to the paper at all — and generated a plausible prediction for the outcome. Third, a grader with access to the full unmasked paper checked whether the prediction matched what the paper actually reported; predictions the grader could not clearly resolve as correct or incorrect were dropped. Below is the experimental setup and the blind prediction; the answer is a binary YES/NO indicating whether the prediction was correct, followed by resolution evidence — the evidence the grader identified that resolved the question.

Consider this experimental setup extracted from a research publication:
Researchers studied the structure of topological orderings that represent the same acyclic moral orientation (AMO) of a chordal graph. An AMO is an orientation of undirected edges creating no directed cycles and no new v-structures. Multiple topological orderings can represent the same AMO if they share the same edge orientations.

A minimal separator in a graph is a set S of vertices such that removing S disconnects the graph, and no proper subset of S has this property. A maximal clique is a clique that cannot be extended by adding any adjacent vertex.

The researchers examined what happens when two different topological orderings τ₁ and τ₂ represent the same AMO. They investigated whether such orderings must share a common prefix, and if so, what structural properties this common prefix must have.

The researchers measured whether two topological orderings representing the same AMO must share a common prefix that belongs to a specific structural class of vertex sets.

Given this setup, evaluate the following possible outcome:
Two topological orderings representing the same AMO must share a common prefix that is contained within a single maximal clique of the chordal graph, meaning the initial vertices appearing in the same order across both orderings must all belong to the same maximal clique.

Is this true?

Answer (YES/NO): NO